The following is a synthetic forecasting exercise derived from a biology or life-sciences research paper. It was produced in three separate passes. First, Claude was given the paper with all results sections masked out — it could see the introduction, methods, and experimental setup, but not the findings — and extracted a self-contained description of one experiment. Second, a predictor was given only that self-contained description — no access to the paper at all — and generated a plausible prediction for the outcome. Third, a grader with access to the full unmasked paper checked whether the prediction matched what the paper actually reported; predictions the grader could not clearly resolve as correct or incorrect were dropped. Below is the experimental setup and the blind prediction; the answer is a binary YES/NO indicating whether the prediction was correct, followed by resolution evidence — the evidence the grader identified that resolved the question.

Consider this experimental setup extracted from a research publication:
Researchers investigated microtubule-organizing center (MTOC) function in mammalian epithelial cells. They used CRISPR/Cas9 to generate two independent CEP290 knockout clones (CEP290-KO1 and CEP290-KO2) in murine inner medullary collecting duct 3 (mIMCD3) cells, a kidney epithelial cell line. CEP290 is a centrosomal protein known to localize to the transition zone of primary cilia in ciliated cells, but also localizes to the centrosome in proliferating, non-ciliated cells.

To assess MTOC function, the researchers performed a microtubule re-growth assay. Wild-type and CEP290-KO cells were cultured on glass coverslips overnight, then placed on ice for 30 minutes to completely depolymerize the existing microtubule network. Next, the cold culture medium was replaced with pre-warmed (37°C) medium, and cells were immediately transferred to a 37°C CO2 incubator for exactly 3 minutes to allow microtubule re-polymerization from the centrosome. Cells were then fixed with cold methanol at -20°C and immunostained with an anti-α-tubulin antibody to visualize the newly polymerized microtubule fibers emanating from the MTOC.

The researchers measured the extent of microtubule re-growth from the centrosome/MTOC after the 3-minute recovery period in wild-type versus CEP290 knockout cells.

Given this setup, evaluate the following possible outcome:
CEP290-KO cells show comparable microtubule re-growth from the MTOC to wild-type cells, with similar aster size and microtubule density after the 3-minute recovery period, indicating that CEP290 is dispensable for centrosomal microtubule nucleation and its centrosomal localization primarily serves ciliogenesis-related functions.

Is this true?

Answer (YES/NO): NO